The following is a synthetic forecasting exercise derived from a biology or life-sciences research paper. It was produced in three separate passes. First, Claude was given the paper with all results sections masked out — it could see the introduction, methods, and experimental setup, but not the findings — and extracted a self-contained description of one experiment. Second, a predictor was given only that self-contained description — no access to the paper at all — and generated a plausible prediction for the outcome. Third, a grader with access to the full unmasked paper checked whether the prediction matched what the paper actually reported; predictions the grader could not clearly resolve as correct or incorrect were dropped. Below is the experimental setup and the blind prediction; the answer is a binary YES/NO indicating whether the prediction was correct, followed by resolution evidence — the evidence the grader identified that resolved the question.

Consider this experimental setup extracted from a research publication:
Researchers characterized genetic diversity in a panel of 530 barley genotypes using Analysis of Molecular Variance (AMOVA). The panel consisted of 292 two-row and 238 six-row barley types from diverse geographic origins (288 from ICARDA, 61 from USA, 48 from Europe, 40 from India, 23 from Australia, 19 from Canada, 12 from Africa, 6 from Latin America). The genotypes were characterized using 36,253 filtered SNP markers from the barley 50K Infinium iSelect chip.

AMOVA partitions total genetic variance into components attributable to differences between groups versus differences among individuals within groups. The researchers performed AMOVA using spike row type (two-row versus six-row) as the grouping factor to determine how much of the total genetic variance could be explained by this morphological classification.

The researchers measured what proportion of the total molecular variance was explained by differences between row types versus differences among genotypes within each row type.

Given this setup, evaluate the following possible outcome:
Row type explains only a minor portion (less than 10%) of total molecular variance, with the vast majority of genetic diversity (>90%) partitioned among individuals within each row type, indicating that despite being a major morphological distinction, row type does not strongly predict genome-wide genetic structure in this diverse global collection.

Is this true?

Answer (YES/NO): NO